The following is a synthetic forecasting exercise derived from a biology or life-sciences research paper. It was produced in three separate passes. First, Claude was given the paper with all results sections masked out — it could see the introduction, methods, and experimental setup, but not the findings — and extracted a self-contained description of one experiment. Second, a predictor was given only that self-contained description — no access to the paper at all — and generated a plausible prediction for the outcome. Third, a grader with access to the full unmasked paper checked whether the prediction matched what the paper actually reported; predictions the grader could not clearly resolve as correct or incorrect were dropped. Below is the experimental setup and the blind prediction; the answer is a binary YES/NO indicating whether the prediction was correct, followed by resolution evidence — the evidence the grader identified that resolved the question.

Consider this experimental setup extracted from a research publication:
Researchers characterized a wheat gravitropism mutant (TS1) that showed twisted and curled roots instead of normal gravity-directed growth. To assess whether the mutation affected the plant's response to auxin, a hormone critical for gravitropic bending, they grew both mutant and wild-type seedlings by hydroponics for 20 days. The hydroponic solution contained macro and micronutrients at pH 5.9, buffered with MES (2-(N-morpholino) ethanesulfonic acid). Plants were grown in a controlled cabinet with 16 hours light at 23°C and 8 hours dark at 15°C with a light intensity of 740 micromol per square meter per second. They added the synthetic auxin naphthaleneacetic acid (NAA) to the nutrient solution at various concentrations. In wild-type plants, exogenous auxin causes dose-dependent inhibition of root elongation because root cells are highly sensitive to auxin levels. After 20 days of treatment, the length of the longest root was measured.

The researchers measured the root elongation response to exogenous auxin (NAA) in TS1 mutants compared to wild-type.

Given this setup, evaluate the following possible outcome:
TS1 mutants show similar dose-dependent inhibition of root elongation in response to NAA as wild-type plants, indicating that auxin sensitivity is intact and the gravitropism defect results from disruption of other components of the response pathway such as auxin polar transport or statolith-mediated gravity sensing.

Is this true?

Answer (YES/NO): NO